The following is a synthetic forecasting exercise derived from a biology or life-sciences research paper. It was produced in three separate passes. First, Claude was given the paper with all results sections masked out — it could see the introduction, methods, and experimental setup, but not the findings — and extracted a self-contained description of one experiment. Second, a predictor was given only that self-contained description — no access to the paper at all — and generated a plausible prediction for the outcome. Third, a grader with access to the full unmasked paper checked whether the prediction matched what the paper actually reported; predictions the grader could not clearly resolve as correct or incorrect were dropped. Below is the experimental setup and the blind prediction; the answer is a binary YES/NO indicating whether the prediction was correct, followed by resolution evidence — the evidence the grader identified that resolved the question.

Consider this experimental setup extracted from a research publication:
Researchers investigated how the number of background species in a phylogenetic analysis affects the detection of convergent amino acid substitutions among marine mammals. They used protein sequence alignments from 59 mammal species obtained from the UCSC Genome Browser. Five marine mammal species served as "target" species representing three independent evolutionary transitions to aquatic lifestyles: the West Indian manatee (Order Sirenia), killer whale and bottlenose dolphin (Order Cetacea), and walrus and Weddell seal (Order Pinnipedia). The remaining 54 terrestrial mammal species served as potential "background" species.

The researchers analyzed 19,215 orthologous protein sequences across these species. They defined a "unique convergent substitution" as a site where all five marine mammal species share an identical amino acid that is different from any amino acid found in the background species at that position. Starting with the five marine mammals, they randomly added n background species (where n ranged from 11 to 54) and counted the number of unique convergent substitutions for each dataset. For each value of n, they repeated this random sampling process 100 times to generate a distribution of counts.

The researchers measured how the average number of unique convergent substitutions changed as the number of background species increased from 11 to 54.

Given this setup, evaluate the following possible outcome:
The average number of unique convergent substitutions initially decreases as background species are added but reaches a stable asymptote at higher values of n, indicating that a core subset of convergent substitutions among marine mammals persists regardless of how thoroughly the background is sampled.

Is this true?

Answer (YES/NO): NO